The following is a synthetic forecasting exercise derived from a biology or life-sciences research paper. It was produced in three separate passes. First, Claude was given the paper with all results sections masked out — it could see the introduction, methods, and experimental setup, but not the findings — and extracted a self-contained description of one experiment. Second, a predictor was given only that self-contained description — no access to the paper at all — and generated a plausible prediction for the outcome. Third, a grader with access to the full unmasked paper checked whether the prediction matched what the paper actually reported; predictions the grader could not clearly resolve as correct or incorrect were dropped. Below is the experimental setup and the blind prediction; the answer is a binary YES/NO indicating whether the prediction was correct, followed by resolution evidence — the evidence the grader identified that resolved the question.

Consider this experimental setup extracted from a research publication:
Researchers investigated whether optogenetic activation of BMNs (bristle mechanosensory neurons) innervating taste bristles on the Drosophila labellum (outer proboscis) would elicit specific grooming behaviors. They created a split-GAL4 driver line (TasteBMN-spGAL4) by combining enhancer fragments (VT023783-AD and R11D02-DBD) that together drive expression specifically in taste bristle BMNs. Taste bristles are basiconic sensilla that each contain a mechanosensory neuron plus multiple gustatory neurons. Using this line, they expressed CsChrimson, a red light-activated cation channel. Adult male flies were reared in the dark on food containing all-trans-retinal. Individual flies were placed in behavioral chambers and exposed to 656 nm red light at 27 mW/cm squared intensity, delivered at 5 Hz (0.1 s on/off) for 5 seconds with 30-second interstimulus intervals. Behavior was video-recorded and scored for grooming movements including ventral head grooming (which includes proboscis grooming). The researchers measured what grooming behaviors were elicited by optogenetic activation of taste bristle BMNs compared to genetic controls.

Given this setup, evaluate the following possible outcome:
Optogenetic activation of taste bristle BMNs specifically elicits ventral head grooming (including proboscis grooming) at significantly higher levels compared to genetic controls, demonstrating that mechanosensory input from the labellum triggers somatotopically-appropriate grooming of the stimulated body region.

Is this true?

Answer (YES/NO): YES